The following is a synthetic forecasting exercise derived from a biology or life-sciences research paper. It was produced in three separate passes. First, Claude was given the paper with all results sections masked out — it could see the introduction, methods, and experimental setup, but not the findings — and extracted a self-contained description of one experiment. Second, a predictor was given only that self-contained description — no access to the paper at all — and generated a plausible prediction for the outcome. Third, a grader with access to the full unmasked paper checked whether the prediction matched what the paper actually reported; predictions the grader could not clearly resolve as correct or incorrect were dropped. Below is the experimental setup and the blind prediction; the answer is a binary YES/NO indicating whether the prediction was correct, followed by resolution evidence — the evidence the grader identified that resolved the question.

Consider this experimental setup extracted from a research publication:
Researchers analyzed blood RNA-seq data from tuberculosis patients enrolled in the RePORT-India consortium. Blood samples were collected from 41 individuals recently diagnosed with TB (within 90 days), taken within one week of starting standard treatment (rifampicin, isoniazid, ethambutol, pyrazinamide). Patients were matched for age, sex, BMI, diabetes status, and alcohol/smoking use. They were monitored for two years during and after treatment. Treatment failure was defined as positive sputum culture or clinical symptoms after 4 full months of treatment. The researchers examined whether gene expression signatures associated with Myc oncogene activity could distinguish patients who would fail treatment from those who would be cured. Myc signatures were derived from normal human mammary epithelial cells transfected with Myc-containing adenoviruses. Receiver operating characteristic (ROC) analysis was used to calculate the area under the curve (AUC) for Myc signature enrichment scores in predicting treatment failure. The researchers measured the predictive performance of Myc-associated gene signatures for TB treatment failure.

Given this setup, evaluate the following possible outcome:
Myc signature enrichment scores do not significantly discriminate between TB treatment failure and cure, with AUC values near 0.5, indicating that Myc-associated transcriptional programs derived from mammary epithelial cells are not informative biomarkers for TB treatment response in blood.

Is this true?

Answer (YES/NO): NO